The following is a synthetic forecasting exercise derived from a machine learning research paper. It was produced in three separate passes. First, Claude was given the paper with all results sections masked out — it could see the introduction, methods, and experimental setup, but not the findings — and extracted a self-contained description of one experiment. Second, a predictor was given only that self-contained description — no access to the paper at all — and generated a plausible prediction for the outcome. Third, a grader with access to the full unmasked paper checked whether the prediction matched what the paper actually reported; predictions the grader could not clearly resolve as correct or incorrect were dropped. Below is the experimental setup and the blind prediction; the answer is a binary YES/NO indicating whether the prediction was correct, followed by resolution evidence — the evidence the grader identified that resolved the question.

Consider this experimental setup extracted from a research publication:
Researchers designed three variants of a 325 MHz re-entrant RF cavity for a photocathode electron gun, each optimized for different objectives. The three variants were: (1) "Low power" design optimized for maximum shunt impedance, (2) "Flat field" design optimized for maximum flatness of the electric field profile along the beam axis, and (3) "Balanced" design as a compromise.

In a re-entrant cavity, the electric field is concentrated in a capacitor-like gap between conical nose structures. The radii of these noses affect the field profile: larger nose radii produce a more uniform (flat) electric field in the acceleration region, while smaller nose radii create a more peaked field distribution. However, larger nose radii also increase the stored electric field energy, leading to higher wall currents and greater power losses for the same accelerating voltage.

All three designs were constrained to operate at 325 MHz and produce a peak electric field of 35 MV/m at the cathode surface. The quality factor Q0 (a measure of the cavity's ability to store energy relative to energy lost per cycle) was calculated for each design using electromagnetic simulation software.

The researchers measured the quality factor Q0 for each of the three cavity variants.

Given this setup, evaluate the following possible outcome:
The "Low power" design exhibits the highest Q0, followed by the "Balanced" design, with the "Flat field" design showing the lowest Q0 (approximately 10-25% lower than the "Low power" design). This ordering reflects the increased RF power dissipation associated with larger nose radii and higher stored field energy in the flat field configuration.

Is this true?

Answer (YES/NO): YES